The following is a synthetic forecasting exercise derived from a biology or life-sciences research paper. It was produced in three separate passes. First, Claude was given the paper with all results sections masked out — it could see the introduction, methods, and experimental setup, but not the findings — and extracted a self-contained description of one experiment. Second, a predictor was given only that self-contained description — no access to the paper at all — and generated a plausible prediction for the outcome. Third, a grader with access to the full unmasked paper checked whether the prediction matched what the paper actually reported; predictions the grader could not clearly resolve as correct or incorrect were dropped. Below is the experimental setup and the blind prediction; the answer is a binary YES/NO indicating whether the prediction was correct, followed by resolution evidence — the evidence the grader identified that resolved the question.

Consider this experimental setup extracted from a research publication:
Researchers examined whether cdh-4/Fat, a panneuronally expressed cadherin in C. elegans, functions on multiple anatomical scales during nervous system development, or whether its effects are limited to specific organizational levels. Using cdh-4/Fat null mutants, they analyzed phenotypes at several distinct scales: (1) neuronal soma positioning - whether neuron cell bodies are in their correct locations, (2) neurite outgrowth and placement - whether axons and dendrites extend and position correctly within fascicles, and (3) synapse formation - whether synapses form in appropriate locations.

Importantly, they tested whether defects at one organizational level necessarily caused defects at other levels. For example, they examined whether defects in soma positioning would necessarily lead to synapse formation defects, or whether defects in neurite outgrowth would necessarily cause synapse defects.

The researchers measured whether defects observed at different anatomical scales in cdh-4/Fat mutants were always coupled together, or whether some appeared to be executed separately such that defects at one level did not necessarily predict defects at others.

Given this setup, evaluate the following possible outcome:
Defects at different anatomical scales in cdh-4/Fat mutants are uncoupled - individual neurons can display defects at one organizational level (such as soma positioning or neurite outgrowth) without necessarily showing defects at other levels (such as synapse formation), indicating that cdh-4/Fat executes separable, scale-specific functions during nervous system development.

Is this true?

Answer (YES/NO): YES